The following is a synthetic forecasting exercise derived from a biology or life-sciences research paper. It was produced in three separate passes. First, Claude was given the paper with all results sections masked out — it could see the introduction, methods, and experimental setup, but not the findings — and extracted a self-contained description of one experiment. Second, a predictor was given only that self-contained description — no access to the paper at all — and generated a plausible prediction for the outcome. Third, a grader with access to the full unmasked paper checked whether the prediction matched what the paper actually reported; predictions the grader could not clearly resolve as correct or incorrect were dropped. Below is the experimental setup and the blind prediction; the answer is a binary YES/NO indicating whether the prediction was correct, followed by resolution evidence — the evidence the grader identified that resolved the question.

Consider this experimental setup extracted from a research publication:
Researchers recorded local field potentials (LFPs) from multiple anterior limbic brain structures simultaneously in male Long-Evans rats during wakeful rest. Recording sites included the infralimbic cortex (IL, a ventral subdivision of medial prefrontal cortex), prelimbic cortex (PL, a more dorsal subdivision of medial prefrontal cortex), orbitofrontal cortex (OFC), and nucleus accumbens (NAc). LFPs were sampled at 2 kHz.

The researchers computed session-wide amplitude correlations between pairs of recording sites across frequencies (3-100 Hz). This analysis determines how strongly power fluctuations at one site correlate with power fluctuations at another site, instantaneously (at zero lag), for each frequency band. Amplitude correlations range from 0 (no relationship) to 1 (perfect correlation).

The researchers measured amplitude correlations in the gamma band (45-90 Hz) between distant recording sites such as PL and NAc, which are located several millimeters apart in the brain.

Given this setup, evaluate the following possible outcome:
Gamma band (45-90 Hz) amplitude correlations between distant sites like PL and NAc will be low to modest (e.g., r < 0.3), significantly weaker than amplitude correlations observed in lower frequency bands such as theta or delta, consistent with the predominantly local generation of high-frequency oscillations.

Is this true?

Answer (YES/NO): NO